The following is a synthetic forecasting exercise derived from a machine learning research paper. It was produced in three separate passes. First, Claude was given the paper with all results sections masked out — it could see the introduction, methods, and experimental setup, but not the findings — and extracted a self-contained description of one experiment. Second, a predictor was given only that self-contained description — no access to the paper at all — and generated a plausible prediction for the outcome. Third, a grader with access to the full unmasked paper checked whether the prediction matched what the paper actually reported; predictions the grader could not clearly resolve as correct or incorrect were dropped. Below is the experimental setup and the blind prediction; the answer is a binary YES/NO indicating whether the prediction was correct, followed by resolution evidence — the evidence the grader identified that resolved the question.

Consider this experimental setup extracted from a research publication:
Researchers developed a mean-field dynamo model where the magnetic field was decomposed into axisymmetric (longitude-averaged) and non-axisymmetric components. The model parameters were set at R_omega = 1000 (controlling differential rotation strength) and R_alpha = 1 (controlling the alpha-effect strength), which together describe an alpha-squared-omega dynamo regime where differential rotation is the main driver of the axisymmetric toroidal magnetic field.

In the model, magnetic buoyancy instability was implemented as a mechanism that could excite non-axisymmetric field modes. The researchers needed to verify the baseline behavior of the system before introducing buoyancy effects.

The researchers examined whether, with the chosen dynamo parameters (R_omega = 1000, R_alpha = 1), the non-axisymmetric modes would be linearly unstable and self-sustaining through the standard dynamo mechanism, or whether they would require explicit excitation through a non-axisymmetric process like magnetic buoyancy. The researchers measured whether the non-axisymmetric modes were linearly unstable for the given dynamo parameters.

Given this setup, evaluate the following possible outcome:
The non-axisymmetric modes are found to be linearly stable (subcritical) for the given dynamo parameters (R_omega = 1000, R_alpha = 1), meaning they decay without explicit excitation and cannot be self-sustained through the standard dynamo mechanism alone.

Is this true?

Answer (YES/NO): YES